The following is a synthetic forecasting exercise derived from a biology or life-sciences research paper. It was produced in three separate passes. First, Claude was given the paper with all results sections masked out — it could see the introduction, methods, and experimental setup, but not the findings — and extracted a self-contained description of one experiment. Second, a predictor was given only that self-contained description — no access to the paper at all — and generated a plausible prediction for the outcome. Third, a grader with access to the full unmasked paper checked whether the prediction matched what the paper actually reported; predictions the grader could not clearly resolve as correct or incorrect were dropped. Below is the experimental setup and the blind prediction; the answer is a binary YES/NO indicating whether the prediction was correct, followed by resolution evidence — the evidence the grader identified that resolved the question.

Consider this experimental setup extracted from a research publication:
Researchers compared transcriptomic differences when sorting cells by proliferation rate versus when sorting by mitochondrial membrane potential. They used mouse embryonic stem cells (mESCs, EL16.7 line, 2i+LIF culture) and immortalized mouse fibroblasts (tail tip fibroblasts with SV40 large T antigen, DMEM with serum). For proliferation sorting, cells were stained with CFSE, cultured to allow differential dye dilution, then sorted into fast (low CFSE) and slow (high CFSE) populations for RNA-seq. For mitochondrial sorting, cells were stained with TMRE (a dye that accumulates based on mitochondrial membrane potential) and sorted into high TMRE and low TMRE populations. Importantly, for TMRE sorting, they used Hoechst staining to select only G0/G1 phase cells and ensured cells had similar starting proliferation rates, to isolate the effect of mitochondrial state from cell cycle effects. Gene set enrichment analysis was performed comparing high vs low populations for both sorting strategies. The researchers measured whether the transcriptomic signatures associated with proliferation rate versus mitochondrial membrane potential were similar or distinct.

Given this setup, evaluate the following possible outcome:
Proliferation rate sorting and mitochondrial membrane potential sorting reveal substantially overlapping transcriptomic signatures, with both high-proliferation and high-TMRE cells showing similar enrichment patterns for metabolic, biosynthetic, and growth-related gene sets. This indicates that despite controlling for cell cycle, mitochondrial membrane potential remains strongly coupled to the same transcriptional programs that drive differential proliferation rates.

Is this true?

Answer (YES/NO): NO